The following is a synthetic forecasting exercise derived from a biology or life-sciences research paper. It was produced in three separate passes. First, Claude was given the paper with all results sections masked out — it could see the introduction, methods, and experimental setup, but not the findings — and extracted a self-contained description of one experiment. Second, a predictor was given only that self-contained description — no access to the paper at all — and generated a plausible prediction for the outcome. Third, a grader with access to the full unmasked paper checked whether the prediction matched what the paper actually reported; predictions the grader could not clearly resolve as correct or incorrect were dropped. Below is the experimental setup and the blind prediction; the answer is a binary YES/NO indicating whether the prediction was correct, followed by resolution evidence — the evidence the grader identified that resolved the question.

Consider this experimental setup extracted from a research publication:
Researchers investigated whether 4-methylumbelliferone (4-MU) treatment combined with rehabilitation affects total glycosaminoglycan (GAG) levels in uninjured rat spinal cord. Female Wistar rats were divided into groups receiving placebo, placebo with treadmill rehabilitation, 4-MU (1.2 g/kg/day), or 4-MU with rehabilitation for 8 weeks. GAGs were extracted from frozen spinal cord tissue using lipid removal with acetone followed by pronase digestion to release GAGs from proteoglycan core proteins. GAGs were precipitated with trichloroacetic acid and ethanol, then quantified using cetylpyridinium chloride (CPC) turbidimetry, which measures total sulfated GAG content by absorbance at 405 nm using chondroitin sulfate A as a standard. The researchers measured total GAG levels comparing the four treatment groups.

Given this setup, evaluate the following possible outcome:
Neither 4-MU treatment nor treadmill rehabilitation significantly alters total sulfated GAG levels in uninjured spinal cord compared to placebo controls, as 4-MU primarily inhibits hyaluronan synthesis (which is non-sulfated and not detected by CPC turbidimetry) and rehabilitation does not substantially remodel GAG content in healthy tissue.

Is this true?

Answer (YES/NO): NO